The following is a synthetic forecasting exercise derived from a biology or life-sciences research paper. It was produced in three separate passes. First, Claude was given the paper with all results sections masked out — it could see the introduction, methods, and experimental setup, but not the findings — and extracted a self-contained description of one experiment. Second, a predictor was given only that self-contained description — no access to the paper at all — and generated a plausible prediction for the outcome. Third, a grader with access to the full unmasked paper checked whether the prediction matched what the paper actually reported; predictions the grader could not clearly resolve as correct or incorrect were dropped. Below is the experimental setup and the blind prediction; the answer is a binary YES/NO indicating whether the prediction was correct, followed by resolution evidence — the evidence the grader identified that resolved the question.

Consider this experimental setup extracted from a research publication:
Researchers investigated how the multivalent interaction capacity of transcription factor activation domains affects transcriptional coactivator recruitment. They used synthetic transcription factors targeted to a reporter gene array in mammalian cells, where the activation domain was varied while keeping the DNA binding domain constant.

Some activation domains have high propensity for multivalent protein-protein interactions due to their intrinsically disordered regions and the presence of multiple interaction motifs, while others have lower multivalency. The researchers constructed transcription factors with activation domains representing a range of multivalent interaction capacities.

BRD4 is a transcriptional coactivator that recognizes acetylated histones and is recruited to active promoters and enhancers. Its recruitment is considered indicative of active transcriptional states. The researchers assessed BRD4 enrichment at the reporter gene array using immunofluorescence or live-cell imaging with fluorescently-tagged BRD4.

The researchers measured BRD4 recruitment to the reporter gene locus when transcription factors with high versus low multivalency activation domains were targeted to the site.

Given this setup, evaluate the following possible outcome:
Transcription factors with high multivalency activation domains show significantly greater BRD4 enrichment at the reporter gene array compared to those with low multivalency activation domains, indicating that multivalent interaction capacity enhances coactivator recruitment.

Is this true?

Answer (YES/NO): YES